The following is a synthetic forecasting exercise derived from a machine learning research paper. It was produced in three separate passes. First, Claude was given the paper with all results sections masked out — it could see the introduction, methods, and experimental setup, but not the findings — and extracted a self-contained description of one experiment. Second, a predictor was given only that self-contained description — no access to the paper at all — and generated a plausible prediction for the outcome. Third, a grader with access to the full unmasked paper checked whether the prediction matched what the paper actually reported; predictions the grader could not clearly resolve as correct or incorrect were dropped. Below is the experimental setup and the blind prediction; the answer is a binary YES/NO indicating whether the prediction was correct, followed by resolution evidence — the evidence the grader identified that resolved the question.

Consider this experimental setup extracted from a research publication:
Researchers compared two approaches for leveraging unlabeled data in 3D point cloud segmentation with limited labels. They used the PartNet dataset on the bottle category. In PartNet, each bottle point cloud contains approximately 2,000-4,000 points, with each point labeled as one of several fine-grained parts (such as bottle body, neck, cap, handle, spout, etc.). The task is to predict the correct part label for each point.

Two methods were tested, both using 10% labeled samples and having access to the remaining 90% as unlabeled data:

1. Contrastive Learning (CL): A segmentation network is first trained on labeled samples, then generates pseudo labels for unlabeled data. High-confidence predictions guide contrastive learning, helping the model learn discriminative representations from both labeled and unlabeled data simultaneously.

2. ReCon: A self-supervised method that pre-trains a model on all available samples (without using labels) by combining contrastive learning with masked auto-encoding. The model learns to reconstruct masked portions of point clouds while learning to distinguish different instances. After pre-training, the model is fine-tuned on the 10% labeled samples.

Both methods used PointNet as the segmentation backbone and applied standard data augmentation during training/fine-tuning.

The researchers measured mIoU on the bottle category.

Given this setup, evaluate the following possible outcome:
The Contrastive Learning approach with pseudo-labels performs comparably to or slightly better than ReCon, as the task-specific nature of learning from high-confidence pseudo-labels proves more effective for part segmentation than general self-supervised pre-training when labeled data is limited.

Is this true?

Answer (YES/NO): NO